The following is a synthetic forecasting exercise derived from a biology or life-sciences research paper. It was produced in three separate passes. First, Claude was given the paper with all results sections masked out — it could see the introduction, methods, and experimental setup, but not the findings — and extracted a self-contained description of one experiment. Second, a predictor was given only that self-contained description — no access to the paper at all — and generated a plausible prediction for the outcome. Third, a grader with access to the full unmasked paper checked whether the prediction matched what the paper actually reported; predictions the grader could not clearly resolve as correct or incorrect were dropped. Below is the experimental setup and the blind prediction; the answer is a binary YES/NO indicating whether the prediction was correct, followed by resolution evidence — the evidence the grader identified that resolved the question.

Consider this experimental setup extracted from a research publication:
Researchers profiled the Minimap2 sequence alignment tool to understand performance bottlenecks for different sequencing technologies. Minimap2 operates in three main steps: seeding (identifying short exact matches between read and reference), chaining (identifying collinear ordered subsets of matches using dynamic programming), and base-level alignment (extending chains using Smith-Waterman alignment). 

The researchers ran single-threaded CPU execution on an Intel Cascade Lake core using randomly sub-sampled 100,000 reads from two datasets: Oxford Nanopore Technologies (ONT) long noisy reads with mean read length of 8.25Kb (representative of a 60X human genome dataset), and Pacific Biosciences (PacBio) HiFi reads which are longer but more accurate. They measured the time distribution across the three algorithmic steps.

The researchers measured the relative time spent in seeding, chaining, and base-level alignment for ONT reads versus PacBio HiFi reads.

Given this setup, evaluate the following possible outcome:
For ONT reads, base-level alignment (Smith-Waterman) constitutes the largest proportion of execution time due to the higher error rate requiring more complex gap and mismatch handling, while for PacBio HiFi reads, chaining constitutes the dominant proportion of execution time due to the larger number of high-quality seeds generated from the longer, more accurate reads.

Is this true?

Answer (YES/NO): NO